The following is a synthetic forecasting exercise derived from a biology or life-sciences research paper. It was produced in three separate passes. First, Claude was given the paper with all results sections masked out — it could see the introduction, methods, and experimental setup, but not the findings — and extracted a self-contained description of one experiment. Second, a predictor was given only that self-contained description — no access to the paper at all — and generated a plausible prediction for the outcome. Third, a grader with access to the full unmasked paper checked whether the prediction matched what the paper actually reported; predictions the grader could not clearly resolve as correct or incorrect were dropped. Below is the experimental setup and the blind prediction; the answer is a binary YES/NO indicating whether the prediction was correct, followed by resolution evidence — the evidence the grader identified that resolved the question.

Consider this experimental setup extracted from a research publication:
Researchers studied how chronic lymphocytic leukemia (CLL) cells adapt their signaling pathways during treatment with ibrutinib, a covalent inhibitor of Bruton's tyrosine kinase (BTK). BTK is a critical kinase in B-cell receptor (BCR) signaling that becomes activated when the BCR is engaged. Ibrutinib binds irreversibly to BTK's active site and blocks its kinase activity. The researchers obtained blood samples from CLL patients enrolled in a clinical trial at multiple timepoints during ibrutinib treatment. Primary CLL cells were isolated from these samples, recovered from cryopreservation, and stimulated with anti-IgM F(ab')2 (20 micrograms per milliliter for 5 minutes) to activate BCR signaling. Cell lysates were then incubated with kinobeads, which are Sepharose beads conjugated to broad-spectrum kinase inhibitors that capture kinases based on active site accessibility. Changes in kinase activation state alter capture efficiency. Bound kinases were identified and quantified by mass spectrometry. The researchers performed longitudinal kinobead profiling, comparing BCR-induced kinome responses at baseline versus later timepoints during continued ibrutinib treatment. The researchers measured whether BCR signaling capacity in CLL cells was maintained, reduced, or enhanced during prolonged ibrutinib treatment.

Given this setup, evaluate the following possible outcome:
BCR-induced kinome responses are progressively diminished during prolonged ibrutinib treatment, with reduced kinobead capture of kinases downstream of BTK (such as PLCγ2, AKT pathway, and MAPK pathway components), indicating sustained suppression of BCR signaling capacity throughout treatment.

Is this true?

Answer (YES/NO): NO